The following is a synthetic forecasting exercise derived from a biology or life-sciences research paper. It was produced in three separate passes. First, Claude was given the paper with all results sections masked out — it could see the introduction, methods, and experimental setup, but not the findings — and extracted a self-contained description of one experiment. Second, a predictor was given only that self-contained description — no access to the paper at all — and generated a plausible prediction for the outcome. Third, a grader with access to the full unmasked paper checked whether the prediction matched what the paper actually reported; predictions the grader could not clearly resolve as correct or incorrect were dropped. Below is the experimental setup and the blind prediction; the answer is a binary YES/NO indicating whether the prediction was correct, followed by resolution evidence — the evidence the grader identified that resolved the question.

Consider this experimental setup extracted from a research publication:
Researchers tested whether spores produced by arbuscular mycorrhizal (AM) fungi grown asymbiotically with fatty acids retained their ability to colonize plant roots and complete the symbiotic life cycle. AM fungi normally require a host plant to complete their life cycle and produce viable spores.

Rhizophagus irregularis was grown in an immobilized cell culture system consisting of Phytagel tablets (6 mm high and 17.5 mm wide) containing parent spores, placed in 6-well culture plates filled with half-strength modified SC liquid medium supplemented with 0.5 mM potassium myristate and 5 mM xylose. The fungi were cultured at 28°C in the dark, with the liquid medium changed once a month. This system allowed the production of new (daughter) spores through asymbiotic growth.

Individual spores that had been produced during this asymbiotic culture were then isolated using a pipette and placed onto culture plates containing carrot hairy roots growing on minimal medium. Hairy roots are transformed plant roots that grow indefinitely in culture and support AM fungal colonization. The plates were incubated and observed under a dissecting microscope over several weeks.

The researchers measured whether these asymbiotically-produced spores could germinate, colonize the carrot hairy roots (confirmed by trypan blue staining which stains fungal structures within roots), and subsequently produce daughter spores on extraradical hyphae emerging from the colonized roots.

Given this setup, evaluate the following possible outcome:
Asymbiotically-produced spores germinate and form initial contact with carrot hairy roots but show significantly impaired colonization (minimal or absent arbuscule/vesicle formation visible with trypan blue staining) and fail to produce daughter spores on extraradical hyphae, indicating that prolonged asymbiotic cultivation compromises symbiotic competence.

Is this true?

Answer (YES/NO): NO